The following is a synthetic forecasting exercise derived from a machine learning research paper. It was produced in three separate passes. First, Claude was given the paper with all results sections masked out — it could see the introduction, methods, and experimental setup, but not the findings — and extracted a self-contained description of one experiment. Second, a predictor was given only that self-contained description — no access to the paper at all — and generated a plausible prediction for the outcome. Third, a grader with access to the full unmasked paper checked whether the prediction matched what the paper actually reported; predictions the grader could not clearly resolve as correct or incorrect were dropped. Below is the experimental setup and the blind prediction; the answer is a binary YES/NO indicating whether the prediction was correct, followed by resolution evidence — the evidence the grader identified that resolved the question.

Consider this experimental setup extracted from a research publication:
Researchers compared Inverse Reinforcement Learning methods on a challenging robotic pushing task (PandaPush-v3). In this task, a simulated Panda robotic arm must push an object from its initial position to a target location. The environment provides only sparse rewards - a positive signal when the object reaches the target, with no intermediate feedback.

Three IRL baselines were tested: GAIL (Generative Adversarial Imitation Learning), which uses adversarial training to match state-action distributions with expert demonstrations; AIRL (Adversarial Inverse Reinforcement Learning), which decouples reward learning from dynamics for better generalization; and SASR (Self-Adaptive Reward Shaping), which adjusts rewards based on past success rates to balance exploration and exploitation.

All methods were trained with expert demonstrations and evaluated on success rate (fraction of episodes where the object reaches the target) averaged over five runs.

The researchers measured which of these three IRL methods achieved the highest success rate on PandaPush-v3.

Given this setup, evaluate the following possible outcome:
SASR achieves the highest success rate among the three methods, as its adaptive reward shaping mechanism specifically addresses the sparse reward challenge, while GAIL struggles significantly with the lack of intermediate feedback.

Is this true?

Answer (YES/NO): YES